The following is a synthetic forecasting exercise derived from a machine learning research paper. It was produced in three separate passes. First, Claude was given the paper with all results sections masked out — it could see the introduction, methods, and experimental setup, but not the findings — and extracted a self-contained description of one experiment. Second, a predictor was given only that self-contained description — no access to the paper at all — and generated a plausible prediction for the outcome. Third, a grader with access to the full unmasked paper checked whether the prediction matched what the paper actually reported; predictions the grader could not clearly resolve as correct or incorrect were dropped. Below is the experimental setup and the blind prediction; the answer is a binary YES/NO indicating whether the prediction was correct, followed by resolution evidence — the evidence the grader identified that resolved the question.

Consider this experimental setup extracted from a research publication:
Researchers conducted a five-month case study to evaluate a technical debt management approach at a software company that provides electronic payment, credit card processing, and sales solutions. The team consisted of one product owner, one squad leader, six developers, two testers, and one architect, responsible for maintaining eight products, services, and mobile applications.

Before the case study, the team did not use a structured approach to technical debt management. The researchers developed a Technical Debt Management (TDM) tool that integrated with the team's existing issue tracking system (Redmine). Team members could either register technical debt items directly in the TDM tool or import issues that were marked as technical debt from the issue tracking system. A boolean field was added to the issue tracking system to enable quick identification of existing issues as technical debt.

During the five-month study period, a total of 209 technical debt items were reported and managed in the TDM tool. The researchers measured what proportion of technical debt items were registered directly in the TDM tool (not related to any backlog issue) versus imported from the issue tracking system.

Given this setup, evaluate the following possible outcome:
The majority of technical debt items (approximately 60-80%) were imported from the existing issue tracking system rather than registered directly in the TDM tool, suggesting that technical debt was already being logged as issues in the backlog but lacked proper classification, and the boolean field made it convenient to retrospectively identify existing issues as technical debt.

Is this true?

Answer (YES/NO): YES